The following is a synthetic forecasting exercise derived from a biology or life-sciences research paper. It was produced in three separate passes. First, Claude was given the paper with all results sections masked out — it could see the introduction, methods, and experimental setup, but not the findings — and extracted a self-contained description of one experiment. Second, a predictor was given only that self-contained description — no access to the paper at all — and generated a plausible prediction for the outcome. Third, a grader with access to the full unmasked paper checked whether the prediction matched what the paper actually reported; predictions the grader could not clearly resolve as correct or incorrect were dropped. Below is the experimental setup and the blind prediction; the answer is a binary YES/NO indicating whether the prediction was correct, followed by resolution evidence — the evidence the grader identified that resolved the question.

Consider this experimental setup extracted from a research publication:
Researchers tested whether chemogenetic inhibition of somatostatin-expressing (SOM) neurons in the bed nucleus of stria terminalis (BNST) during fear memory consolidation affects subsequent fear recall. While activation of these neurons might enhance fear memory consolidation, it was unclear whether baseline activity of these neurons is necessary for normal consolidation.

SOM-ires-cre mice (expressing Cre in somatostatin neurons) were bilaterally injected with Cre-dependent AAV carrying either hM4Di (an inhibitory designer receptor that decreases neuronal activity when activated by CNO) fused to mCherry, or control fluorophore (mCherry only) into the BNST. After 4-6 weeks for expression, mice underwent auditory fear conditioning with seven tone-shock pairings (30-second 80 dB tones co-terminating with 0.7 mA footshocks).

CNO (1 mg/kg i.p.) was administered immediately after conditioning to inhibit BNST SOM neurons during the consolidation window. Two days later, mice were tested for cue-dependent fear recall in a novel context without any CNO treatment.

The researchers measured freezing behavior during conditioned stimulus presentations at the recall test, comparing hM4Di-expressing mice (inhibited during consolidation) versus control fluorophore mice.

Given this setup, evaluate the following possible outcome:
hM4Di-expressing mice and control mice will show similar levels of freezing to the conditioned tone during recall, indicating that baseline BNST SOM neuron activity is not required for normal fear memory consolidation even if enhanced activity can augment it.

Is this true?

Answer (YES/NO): YES